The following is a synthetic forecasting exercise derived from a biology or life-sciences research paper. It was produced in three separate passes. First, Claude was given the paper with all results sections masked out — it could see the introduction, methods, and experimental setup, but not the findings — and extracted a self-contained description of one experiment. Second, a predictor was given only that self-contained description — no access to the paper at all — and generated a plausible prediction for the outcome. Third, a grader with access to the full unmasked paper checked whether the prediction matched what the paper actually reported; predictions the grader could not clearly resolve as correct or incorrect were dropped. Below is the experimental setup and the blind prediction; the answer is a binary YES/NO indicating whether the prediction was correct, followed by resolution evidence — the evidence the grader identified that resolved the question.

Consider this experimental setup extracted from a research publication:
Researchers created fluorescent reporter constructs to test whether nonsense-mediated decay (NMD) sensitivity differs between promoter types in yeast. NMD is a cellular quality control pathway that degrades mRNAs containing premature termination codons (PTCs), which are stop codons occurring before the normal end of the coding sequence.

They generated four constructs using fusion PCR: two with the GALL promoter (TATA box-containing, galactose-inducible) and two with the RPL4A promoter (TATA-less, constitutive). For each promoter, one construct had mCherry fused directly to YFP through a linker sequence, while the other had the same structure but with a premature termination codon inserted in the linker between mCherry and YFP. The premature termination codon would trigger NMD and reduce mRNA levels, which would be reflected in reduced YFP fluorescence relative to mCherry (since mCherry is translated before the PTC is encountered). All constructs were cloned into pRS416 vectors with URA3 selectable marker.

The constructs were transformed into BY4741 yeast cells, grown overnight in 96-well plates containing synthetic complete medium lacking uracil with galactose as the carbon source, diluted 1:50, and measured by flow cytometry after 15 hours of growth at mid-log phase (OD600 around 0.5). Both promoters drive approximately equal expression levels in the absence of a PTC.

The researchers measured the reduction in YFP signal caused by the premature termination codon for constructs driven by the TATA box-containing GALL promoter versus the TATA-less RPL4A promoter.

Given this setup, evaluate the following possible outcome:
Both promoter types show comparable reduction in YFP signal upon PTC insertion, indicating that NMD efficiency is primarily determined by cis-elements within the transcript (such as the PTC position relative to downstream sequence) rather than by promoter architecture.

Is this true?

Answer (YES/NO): NO